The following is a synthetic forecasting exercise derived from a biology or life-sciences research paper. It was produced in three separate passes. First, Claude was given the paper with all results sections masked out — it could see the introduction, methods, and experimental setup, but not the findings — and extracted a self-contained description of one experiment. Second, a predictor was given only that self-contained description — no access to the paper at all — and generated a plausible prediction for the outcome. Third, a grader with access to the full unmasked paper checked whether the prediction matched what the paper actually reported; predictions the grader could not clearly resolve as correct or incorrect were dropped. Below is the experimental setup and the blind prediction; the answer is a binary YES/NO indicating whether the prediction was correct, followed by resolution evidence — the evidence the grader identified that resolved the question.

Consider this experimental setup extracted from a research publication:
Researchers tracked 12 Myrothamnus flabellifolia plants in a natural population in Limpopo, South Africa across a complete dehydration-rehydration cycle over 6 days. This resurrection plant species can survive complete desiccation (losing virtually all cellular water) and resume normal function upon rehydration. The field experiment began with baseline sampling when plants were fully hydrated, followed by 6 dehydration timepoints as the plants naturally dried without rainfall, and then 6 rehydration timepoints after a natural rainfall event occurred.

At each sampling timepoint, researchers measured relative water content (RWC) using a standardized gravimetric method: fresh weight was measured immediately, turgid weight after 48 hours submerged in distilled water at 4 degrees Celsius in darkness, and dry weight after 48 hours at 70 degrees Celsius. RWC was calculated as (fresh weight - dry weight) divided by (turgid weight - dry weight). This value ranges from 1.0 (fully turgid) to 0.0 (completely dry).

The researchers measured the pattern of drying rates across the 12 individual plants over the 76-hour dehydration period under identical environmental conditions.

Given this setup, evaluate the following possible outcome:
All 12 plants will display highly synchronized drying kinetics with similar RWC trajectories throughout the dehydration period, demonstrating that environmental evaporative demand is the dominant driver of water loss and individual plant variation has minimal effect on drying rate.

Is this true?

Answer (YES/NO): NO